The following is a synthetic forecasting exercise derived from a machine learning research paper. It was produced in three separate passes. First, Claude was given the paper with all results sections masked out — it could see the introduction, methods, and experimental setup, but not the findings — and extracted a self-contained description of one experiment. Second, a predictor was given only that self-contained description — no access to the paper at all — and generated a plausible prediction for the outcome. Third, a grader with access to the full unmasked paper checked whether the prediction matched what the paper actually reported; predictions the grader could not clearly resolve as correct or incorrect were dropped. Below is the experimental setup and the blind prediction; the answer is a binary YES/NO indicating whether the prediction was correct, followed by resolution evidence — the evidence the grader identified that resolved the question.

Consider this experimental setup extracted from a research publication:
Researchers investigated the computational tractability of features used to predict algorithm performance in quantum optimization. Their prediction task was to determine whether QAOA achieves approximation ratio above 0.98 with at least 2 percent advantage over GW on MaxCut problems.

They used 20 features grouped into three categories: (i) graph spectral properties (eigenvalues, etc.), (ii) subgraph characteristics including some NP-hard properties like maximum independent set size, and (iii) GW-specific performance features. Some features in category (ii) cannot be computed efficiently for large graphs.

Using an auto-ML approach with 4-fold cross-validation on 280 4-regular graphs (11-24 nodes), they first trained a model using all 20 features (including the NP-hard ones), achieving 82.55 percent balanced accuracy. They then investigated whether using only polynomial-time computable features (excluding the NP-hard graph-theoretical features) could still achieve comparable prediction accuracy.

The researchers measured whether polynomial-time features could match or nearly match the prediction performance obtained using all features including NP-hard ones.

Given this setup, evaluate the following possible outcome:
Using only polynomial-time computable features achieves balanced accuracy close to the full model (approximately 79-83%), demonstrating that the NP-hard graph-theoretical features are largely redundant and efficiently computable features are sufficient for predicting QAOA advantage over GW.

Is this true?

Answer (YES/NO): YES